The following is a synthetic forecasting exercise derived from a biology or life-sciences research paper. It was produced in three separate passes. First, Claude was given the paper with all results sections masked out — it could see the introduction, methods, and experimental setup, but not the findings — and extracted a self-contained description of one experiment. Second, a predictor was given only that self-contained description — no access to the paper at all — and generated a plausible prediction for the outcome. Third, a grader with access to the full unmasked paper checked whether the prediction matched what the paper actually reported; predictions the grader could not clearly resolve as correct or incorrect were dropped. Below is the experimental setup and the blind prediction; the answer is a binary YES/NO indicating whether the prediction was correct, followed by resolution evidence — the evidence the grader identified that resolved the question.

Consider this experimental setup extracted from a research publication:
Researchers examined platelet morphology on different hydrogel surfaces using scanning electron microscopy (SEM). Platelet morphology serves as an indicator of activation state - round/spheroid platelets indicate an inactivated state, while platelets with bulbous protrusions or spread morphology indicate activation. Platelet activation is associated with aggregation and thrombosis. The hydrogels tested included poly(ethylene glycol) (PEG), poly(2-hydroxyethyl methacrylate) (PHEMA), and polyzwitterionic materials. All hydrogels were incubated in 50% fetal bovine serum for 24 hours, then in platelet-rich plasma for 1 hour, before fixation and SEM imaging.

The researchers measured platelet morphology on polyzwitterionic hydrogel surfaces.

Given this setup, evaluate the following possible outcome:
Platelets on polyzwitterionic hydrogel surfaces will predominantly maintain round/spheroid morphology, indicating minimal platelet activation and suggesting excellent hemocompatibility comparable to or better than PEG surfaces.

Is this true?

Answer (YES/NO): NO